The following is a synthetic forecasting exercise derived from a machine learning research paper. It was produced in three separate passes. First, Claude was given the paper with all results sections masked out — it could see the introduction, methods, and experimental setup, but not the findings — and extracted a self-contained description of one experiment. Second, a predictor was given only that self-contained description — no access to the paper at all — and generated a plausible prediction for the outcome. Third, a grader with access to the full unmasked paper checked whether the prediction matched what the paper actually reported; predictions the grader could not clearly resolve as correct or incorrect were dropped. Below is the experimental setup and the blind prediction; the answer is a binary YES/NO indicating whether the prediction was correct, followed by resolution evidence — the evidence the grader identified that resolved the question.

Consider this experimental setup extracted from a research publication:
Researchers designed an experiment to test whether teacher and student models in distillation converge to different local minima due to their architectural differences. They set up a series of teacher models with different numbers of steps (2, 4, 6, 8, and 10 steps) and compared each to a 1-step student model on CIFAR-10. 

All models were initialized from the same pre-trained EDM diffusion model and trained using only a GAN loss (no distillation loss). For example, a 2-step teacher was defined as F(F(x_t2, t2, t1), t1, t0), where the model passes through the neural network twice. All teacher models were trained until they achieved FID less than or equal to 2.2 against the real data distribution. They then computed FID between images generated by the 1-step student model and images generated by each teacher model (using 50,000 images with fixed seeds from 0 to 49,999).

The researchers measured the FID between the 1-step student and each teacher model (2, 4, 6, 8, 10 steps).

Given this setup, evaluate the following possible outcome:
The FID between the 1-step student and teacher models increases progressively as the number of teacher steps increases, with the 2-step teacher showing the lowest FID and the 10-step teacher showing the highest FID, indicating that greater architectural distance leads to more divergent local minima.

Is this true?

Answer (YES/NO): YES